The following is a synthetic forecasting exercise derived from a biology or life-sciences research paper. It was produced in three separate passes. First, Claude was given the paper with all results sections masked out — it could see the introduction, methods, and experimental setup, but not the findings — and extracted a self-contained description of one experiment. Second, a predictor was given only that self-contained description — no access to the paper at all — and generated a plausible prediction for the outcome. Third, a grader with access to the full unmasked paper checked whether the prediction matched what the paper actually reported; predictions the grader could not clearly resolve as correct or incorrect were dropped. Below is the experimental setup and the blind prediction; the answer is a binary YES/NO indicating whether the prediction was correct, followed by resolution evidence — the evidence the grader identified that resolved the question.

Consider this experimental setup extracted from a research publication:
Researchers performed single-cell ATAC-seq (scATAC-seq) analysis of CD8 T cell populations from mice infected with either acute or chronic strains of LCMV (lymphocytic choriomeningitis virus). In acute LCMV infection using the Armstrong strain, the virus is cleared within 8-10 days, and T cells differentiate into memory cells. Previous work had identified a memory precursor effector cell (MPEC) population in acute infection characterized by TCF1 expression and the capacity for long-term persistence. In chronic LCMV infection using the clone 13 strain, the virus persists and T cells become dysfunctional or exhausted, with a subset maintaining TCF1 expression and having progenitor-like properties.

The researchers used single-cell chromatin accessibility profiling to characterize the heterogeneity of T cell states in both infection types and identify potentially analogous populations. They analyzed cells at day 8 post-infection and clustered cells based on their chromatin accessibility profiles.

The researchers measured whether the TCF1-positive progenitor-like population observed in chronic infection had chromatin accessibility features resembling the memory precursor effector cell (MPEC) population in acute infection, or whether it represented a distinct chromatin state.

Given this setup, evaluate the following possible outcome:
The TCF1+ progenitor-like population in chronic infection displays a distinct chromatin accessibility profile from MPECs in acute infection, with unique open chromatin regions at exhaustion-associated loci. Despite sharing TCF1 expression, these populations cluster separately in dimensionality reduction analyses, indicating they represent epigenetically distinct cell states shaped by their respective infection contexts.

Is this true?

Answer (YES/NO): NO